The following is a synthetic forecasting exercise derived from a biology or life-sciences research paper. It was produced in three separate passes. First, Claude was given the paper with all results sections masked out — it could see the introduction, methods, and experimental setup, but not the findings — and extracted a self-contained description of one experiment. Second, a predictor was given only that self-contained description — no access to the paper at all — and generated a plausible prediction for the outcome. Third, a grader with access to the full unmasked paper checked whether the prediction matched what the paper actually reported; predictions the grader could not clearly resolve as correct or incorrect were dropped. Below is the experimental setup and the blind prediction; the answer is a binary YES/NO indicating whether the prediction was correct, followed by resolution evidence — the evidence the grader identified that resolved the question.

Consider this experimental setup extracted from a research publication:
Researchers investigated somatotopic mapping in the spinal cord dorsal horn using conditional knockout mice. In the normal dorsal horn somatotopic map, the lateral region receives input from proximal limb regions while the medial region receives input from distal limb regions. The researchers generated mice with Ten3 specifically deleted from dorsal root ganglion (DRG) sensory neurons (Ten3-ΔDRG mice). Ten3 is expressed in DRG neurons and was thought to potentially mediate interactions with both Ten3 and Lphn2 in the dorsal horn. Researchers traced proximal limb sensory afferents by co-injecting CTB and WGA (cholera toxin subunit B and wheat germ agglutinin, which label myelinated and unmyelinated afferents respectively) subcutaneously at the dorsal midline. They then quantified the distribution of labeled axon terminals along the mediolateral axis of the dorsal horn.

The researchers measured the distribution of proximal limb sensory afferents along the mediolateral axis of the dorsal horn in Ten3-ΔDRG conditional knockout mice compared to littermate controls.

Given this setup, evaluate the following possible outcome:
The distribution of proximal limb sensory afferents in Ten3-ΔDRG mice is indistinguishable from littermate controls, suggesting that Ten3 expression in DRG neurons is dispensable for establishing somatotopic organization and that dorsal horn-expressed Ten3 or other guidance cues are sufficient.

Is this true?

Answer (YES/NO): YES